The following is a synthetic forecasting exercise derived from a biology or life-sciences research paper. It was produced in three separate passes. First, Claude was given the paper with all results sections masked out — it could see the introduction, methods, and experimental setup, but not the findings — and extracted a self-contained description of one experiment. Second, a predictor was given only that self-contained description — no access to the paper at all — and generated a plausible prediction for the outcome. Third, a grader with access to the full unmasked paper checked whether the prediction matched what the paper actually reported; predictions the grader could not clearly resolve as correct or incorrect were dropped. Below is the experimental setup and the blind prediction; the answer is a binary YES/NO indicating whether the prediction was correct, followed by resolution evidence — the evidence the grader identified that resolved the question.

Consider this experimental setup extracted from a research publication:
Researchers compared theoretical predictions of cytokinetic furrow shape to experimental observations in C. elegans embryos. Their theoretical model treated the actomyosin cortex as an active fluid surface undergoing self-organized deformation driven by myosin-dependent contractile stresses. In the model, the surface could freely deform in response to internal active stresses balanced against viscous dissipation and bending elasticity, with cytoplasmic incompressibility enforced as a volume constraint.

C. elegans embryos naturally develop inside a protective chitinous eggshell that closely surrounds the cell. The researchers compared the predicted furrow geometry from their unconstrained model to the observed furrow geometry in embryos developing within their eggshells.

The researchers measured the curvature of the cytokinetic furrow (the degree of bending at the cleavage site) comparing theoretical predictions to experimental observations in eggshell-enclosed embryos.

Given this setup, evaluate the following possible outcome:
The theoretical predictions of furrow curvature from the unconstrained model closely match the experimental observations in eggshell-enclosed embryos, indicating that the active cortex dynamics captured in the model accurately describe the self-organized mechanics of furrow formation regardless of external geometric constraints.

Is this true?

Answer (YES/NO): NO